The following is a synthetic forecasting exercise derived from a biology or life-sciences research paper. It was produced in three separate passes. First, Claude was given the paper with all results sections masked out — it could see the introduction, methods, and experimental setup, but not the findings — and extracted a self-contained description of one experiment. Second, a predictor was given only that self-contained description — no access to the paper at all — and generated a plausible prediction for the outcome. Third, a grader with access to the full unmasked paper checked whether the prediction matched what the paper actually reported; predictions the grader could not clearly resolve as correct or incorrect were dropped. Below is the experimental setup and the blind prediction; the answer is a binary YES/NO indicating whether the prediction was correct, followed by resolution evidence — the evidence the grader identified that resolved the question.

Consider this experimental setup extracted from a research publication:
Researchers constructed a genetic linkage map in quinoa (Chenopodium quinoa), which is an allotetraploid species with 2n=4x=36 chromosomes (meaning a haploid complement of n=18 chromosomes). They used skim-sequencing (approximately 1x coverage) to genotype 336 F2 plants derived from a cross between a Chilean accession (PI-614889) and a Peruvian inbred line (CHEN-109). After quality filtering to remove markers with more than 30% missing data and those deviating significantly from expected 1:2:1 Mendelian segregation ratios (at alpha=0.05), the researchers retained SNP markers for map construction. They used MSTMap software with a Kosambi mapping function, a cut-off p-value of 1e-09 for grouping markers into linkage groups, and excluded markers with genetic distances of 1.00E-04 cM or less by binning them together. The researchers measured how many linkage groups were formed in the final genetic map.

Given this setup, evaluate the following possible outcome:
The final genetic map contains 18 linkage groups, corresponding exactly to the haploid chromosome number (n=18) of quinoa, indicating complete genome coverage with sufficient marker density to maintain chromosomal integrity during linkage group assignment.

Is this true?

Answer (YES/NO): NO